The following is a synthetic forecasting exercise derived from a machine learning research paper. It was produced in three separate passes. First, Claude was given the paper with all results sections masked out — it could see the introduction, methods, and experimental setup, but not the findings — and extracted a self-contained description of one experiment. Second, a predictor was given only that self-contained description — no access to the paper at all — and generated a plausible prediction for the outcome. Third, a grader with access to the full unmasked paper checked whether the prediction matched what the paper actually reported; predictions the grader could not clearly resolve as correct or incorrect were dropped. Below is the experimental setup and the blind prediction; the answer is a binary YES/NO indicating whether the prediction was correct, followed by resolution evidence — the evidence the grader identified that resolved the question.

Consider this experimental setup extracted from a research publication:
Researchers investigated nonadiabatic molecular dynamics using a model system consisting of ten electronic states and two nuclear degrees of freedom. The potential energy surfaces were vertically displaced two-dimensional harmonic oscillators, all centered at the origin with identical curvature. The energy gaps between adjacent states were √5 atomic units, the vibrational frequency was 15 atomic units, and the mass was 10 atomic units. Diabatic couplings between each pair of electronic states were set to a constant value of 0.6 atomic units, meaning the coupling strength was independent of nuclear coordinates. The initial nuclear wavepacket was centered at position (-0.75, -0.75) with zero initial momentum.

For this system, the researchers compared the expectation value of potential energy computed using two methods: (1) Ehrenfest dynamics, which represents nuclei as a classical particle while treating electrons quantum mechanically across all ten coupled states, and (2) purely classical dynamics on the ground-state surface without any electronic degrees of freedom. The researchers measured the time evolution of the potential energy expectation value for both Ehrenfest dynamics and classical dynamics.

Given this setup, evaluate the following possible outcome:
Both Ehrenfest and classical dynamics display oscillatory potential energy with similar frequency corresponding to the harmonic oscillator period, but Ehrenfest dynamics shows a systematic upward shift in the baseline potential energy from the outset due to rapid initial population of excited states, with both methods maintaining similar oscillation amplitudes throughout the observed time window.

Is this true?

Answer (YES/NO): NO